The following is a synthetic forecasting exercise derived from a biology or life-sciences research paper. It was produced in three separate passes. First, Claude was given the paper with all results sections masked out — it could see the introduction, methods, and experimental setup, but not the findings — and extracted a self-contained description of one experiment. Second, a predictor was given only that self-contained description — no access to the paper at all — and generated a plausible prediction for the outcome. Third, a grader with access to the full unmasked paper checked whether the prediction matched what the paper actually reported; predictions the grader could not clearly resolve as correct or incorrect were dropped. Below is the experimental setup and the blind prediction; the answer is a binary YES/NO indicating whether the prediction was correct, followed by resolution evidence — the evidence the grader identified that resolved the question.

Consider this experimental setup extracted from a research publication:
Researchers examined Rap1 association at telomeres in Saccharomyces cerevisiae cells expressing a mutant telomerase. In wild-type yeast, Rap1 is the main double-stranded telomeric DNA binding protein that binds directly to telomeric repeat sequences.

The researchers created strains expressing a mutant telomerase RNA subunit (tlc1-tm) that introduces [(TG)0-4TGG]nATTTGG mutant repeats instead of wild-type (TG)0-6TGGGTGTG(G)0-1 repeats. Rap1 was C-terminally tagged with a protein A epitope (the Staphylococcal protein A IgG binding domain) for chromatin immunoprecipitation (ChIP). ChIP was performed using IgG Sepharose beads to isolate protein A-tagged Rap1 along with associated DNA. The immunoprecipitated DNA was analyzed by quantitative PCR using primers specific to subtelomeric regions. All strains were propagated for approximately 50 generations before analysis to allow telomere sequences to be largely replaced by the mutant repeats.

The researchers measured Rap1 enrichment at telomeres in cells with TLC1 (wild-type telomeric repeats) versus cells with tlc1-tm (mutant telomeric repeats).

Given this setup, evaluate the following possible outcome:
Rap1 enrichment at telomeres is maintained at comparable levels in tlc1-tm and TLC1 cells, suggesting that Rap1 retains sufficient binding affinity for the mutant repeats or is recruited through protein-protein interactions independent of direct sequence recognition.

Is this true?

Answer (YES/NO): NO